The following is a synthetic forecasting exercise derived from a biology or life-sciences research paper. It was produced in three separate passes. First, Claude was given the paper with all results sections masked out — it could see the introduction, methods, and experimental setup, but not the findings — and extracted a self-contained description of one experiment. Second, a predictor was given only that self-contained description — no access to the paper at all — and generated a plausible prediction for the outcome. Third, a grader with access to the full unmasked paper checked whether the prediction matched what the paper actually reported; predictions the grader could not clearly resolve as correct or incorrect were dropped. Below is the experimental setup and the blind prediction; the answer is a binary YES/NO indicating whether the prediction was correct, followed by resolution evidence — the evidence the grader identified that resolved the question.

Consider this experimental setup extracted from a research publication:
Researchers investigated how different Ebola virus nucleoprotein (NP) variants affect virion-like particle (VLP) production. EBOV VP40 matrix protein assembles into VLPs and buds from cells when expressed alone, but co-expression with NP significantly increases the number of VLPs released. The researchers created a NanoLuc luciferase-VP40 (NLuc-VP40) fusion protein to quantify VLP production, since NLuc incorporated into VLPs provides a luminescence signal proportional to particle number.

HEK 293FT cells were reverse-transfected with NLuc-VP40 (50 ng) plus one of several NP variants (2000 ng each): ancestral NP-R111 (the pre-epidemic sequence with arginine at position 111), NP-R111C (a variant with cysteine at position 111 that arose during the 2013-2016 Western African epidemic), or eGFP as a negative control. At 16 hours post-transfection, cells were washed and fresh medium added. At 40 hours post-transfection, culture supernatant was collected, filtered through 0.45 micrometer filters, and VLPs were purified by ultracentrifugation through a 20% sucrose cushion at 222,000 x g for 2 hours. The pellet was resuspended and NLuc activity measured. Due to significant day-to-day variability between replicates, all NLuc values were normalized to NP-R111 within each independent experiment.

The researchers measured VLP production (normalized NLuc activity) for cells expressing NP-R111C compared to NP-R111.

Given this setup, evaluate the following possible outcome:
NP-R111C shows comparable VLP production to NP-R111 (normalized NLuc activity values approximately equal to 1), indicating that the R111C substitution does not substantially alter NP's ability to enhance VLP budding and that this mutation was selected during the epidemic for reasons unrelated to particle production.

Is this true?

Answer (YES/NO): NO